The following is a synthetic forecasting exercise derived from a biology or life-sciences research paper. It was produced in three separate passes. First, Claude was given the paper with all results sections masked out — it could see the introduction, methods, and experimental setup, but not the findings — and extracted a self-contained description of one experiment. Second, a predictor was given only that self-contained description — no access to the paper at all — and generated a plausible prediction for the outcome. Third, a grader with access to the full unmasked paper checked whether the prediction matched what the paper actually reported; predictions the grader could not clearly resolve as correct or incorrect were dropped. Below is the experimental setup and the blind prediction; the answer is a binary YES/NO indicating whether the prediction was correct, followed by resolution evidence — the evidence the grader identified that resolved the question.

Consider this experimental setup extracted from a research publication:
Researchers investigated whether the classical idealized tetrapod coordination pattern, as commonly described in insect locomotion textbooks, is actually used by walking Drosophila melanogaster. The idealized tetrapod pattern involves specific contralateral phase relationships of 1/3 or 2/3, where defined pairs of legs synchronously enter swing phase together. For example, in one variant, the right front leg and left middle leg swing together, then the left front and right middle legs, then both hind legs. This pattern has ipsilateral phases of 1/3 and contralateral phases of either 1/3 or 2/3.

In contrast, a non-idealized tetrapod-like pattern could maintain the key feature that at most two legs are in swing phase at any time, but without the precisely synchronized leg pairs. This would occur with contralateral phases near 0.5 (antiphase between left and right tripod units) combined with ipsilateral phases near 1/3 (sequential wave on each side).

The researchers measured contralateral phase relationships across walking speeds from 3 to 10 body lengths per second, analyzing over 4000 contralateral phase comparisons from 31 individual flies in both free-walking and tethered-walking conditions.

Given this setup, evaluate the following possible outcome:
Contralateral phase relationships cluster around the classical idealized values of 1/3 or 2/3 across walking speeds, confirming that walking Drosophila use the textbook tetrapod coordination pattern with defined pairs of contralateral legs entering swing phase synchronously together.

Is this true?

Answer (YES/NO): NO